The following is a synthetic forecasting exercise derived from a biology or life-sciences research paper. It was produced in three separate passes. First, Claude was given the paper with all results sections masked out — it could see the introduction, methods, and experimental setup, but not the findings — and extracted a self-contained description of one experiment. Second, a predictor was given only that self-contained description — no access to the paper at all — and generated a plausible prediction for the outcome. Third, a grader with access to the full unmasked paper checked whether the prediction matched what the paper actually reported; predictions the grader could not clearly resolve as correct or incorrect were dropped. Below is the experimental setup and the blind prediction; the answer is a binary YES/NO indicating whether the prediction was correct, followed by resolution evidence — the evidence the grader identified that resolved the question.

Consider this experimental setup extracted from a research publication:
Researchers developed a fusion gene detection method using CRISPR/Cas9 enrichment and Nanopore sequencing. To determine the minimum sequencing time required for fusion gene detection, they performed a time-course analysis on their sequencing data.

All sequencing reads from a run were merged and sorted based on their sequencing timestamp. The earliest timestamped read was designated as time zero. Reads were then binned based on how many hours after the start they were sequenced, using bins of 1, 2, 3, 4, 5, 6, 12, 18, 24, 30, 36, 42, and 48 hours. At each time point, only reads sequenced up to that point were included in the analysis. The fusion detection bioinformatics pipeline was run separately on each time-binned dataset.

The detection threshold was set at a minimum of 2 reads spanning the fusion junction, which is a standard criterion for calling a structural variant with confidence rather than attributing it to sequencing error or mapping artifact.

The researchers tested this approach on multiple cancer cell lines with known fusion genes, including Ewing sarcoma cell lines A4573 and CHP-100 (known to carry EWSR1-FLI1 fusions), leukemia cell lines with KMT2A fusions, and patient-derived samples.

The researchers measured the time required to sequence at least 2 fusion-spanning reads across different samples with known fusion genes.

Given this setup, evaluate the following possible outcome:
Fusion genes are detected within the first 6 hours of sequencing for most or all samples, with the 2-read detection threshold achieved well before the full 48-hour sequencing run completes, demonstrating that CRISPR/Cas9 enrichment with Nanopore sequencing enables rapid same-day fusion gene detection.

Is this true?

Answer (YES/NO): YES